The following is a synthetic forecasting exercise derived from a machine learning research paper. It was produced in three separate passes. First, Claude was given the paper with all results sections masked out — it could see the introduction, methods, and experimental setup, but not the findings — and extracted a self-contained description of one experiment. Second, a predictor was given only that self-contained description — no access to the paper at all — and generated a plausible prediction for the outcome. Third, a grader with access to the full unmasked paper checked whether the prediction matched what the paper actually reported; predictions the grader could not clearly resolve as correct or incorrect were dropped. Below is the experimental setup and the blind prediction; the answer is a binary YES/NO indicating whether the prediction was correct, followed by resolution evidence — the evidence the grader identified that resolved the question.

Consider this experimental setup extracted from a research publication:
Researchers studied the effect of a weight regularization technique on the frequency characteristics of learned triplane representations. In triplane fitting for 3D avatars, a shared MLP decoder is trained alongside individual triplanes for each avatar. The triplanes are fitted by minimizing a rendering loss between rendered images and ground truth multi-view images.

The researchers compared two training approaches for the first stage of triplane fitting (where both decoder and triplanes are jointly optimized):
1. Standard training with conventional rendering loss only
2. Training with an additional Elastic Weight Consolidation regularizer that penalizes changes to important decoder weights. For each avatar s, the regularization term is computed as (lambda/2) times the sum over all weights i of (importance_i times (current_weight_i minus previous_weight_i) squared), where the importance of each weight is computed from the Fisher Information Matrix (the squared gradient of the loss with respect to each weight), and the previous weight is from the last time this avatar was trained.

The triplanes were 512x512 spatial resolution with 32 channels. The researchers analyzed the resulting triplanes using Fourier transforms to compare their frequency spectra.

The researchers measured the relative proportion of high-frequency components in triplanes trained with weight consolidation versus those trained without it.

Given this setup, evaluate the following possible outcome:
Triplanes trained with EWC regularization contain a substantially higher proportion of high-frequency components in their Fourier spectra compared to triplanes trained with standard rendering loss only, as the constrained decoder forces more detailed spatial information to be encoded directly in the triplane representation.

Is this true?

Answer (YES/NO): NO